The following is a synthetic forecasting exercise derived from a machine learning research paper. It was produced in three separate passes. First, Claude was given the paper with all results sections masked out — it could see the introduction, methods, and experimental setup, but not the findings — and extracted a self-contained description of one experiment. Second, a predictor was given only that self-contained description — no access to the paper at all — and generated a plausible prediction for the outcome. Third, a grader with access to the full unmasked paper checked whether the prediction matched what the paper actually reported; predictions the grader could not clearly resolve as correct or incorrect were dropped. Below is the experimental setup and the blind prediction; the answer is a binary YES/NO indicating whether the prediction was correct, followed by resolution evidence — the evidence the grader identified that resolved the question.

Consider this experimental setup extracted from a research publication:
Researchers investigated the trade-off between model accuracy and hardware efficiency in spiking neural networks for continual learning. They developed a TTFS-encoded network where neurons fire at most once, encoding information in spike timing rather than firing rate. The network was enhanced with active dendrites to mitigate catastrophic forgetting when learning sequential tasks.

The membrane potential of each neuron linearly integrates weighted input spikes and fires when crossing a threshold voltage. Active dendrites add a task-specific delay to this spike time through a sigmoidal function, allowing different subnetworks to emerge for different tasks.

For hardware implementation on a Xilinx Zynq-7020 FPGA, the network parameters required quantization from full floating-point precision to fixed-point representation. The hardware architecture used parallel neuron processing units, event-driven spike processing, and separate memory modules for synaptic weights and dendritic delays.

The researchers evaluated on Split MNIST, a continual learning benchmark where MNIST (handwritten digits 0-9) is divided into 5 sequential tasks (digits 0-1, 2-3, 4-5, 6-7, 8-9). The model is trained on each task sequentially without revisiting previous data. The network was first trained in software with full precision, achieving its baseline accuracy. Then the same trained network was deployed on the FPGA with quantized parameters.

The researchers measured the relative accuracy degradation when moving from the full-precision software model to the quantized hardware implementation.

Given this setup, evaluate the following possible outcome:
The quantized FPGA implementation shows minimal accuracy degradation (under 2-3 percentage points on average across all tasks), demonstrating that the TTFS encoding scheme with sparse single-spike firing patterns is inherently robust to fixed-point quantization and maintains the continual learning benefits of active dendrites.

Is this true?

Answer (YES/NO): NO